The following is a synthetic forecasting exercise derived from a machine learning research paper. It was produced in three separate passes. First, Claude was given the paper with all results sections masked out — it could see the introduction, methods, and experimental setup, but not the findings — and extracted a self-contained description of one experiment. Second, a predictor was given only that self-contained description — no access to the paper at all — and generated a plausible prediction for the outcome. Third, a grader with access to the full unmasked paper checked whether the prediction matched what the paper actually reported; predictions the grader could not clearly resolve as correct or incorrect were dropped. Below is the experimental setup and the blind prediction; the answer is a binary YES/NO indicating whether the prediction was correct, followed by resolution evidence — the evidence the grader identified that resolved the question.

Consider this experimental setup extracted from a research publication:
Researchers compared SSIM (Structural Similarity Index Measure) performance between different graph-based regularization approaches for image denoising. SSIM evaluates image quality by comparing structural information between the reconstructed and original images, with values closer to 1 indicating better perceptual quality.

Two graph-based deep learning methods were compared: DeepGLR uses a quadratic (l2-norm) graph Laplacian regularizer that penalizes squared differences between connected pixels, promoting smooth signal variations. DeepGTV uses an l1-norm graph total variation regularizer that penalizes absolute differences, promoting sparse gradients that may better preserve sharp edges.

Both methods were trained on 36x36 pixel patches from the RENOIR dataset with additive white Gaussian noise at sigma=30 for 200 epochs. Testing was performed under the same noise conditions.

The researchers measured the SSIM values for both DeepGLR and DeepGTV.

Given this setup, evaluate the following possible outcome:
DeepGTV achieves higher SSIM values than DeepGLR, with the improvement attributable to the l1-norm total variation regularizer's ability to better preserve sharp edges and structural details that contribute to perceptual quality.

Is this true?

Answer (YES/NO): YES